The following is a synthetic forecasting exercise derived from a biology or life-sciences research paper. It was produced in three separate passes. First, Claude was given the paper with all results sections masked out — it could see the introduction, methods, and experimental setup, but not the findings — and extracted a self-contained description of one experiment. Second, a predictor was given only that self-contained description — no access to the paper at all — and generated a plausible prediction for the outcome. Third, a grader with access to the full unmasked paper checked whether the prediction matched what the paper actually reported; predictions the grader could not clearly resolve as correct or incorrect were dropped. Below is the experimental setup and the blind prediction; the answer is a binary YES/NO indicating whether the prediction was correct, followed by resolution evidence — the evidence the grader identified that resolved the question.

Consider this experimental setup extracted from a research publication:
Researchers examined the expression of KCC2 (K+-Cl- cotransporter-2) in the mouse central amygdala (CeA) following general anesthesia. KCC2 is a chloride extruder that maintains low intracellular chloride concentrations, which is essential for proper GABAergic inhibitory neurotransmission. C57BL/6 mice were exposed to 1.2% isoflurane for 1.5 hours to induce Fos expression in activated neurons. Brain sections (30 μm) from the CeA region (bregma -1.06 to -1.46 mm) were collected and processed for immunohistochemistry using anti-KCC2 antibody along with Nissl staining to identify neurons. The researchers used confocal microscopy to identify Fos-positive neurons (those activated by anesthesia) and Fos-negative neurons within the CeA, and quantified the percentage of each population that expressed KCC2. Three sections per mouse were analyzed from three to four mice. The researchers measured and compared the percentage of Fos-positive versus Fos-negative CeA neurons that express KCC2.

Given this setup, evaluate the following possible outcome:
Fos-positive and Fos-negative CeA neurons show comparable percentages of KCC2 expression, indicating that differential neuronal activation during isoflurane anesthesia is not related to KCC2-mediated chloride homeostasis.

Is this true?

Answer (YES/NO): NO